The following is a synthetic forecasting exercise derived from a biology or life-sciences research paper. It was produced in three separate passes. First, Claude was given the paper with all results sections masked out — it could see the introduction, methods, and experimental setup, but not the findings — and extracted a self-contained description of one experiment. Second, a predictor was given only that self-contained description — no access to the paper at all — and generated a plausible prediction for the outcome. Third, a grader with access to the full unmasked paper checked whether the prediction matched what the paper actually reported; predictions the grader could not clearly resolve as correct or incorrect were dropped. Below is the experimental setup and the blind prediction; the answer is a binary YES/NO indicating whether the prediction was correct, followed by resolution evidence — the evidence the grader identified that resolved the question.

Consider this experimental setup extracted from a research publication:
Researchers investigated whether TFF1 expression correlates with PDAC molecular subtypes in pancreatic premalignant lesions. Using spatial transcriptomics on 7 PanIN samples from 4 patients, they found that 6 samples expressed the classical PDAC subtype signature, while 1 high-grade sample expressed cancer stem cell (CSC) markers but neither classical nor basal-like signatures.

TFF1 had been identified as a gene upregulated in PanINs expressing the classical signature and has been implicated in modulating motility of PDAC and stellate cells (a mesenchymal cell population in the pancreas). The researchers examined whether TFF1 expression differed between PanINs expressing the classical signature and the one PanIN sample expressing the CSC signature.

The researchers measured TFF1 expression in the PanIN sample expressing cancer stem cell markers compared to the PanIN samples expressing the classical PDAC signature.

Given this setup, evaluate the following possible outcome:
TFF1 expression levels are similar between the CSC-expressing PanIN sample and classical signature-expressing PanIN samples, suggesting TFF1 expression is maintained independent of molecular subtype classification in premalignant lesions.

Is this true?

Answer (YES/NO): NO